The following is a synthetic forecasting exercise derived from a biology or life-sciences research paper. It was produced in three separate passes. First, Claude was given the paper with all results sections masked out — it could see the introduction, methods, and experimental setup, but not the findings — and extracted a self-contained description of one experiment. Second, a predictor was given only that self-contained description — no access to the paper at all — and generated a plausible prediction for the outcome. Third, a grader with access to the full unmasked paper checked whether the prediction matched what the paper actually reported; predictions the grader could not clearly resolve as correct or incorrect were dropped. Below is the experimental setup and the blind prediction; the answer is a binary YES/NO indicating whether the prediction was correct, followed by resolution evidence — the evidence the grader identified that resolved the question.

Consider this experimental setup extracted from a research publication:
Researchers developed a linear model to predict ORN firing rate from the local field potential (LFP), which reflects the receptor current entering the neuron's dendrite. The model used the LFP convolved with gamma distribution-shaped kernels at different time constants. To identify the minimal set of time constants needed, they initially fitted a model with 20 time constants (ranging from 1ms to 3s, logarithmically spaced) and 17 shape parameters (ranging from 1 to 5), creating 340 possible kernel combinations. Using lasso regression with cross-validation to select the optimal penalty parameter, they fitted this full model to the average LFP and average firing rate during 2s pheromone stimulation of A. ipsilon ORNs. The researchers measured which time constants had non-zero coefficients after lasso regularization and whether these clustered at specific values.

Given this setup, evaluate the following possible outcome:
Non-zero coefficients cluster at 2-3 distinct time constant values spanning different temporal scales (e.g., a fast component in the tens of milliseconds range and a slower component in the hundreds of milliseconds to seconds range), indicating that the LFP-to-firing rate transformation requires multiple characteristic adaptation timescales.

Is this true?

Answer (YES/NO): YES